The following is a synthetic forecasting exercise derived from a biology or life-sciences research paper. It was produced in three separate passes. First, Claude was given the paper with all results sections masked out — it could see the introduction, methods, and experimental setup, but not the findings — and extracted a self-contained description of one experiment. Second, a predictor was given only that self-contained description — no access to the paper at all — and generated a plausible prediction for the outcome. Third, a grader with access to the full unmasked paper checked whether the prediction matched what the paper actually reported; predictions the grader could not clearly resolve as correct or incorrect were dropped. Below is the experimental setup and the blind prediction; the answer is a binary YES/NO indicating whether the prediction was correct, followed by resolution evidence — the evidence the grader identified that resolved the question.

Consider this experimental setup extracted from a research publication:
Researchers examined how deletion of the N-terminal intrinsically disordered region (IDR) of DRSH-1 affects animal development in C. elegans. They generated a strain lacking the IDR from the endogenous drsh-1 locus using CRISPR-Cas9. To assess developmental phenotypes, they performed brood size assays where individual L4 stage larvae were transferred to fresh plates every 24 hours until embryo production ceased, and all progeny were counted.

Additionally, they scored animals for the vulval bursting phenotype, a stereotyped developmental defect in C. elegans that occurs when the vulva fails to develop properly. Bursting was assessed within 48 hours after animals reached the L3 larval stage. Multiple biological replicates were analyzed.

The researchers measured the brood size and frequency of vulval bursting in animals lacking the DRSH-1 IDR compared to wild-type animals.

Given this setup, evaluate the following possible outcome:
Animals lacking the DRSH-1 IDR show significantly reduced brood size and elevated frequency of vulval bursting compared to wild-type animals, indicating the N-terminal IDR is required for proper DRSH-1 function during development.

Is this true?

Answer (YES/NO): NO